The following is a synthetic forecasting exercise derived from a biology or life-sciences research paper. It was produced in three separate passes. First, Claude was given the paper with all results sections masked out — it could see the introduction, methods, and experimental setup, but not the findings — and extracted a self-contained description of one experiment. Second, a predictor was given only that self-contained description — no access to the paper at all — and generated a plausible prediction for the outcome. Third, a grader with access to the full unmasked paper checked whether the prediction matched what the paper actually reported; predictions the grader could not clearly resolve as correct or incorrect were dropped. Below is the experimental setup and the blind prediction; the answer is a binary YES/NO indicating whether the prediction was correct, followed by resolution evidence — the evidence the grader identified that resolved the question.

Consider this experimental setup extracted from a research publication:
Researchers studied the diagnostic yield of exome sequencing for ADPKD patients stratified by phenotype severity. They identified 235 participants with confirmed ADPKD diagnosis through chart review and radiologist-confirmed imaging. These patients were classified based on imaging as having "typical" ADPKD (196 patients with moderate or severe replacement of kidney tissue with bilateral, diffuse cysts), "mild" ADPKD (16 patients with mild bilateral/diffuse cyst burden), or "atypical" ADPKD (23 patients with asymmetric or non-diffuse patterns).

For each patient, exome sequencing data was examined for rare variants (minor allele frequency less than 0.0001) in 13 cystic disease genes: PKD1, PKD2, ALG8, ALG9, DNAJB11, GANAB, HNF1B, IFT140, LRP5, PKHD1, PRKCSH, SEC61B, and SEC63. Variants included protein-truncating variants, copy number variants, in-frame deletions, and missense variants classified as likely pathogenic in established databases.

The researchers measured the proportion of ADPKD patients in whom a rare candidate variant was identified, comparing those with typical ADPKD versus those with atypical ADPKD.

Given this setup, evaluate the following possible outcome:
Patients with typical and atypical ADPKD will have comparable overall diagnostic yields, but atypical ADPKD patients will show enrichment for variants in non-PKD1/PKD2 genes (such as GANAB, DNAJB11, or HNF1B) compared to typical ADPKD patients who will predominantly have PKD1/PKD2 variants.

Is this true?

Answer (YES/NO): NO